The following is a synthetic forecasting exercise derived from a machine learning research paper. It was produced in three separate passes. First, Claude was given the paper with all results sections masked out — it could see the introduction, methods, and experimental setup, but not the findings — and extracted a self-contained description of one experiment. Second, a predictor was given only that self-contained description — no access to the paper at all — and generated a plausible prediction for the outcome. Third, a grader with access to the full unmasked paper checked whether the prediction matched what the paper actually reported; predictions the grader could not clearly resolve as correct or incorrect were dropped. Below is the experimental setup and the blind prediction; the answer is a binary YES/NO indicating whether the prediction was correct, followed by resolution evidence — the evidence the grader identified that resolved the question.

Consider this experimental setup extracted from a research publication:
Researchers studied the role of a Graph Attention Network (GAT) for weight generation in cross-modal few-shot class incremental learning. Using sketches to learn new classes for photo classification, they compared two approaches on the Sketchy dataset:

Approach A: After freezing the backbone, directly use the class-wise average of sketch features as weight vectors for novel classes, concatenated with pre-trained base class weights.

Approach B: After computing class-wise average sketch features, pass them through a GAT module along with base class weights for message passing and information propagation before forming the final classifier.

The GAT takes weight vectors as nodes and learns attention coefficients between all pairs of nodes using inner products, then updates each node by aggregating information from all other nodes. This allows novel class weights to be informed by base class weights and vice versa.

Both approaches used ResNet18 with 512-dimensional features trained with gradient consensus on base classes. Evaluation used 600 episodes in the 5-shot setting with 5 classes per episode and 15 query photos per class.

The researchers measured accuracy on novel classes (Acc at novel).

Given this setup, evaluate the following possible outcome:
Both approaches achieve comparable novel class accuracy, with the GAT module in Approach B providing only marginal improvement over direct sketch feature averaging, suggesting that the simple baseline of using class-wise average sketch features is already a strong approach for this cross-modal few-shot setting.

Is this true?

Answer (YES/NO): NO